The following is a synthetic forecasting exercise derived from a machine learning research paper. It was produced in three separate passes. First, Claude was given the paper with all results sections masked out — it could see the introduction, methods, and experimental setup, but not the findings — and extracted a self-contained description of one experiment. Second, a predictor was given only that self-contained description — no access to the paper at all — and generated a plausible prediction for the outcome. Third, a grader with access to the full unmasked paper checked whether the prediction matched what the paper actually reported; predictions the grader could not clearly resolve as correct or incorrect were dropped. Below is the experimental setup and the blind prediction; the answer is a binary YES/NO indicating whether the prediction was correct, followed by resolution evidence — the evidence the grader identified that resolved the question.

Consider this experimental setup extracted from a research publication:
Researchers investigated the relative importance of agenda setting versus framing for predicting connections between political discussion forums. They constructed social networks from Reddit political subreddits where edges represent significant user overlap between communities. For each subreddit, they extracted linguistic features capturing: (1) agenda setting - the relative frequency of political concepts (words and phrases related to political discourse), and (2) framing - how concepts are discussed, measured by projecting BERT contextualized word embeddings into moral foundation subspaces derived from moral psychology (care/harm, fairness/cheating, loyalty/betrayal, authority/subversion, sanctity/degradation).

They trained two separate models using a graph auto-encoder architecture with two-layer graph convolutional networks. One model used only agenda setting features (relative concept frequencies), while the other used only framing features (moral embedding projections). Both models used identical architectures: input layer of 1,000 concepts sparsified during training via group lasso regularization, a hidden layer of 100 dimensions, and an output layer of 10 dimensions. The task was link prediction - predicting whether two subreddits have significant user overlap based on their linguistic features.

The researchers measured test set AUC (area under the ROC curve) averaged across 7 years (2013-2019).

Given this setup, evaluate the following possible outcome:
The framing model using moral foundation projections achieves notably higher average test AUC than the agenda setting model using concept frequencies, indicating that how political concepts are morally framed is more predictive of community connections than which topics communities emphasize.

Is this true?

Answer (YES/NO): NO